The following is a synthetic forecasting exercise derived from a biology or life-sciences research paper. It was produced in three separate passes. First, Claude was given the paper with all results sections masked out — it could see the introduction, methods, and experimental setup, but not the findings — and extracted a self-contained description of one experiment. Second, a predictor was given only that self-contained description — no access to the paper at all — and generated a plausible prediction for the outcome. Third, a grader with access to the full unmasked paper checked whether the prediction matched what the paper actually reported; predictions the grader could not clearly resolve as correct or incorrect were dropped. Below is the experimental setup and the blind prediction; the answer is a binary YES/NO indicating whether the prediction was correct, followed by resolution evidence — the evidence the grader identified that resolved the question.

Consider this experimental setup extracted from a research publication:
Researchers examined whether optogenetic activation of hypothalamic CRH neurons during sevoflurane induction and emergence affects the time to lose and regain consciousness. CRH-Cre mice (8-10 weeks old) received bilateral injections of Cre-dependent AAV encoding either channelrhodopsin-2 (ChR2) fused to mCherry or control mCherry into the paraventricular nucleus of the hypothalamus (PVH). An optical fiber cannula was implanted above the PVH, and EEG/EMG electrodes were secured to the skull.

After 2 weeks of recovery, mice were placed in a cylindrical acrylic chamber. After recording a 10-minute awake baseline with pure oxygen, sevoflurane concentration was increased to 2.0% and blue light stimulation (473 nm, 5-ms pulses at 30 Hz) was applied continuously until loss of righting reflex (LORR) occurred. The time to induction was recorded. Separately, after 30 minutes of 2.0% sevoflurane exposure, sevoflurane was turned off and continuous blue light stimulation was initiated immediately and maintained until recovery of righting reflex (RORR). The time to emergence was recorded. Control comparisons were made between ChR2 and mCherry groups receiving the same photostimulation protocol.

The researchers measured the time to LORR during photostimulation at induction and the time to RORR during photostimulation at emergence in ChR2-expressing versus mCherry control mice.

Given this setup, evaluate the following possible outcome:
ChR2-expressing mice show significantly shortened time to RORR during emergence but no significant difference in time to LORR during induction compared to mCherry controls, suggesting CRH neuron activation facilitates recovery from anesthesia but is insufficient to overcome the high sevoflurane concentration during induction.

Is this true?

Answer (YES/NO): NO